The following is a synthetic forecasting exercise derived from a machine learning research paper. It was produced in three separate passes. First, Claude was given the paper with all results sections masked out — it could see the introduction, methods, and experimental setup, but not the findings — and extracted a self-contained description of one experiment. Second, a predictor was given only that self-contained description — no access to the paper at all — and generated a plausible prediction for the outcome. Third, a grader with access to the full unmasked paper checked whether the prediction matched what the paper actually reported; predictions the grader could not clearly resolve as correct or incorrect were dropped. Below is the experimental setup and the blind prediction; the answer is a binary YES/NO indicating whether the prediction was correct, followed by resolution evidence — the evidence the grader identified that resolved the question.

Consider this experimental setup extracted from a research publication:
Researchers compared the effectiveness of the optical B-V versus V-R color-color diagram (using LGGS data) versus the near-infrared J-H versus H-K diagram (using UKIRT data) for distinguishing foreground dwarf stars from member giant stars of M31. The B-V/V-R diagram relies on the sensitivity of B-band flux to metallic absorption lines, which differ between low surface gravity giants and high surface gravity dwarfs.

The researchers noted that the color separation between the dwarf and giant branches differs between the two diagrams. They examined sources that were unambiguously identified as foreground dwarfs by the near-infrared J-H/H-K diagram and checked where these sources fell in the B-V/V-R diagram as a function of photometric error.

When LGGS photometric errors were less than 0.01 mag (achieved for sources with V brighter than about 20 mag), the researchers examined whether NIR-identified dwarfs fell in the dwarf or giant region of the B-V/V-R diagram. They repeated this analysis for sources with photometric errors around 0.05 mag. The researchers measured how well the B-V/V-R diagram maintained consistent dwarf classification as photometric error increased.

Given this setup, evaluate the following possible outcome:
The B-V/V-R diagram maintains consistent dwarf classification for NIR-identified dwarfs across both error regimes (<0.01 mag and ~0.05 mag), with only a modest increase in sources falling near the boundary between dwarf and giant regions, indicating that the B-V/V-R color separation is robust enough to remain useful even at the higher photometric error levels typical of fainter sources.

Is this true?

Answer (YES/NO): NO